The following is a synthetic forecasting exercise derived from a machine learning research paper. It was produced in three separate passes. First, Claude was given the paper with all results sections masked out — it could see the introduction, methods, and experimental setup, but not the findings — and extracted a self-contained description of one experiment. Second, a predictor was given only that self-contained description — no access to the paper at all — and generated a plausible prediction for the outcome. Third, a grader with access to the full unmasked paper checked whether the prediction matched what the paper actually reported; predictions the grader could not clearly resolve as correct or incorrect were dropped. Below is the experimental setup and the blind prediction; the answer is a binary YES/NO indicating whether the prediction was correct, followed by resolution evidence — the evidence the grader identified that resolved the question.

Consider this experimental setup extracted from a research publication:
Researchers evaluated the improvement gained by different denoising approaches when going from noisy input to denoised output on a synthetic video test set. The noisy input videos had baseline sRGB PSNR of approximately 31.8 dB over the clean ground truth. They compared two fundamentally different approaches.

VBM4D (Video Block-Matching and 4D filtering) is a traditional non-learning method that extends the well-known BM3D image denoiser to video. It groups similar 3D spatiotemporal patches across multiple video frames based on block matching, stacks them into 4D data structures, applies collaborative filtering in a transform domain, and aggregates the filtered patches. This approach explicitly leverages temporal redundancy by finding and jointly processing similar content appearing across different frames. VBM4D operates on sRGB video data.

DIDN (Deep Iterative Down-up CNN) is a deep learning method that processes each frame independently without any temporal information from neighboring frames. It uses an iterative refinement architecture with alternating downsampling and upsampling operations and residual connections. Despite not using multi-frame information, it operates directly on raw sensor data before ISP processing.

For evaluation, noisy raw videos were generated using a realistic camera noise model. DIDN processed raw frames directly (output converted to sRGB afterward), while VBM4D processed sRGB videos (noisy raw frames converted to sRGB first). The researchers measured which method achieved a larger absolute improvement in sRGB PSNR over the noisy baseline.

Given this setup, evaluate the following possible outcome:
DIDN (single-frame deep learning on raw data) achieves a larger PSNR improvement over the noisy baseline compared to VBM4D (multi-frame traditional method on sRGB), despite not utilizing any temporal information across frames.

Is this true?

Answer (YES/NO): YES